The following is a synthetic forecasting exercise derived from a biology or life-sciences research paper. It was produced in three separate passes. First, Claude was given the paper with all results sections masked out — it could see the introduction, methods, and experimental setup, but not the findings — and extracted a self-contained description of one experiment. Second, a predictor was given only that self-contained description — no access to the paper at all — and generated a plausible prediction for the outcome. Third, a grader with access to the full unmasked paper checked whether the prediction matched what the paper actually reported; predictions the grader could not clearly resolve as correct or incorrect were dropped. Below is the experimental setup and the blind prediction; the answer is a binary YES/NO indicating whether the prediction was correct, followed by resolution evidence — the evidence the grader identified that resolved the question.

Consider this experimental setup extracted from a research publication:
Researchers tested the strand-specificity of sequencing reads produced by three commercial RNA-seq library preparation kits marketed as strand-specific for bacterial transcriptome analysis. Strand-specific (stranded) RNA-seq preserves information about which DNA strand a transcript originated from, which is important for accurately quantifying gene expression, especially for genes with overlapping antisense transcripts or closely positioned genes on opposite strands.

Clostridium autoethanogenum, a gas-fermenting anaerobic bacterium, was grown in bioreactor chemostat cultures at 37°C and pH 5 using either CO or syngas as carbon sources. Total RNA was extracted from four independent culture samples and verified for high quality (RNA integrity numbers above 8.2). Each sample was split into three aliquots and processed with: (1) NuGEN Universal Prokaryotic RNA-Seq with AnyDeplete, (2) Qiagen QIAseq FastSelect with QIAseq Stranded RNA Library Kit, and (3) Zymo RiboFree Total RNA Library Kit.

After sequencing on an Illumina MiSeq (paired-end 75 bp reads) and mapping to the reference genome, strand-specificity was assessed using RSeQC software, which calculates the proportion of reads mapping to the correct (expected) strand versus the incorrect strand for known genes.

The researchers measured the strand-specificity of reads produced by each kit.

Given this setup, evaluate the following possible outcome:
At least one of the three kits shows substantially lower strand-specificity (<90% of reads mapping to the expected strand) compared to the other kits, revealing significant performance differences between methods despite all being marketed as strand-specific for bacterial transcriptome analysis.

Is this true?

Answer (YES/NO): YES